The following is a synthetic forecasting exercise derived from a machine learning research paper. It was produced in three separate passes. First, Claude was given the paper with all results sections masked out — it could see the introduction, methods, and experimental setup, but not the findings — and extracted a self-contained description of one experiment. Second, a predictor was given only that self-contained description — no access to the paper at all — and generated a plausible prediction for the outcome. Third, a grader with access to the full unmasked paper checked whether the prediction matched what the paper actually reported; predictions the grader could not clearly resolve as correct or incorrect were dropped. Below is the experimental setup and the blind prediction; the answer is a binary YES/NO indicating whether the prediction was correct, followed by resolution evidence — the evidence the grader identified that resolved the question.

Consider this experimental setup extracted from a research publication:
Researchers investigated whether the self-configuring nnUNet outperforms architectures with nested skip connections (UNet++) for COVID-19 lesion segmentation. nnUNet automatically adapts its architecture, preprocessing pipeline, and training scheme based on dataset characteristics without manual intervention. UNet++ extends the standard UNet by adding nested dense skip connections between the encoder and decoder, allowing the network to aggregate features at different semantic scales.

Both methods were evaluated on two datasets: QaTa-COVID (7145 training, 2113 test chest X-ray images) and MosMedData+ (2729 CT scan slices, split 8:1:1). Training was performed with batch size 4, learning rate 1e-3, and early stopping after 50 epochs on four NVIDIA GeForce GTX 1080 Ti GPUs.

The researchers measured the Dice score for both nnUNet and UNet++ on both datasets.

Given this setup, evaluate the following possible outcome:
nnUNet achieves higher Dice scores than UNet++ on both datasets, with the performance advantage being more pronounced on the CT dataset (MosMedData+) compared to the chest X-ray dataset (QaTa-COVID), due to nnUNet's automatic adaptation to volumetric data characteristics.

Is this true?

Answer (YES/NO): YES